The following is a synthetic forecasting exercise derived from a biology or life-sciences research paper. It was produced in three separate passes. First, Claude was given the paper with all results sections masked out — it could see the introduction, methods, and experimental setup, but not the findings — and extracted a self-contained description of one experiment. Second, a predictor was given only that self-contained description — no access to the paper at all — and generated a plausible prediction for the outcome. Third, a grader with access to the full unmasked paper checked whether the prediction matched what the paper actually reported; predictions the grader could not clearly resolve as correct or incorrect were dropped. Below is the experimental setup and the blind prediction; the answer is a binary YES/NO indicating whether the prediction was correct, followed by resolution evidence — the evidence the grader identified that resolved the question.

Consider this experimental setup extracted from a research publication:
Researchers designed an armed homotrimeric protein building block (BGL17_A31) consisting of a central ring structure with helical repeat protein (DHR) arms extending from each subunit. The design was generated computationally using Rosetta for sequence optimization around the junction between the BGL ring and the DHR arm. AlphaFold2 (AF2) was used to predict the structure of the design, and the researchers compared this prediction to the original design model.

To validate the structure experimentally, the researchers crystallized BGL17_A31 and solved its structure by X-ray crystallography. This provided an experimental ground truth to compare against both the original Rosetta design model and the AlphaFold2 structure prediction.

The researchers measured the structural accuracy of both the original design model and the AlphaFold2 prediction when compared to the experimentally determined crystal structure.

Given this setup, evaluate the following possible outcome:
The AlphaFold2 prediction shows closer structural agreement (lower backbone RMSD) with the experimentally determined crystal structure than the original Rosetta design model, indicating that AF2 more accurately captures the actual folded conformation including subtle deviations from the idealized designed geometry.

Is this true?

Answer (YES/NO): YES